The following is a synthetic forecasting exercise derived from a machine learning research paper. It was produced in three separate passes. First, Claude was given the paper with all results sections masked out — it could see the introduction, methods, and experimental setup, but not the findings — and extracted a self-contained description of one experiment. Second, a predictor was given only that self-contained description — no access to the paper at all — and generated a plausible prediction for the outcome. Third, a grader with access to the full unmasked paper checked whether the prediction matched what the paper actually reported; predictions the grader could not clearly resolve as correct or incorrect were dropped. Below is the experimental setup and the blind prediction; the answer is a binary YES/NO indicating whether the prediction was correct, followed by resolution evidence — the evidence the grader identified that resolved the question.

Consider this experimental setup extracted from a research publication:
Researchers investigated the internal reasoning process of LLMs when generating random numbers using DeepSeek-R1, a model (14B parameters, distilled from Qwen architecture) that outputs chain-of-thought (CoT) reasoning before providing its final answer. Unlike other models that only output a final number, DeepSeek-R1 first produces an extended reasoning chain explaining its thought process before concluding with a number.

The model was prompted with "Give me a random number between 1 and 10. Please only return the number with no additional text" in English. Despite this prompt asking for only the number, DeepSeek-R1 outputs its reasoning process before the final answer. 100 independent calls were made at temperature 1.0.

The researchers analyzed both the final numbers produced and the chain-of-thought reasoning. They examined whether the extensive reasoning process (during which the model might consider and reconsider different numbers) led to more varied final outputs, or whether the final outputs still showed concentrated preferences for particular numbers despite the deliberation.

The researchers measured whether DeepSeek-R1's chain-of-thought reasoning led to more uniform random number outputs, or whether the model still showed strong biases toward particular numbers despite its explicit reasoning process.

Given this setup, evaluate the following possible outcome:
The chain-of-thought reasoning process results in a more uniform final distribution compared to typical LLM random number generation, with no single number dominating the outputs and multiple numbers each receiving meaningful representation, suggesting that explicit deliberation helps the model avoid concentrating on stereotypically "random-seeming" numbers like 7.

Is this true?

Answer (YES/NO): NO